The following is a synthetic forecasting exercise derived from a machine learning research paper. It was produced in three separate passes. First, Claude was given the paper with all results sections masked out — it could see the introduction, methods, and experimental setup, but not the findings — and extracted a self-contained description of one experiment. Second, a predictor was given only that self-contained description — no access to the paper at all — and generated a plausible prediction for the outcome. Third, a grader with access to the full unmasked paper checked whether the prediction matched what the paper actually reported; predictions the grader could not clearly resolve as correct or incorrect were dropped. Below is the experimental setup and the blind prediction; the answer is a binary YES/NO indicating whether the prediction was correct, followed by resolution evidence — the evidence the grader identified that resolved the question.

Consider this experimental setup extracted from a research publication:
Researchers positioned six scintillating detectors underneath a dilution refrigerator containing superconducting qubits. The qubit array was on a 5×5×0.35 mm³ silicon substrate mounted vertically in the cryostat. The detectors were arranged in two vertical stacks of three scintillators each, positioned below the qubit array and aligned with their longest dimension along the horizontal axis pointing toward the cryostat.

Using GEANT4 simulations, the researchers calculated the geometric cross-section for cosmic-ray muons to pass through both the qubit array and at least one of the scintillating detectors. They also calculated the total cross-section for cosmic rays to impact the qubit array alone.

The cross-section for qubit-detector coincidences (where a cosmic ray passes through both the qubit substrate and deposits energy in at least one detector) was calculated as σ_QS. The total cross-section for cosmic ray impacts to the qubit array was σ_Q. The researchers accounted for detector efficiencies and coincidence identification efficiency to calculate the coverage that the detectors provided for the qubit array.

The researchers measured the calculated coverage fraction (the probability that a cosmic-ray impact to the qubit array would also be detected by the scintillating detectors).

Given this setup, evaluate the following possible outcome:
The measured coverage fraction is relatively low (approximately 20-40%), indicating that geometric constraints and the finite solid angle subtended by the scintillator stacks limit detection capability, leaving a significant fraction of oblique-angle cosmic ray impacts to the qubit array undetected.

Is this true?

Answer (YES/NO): NO